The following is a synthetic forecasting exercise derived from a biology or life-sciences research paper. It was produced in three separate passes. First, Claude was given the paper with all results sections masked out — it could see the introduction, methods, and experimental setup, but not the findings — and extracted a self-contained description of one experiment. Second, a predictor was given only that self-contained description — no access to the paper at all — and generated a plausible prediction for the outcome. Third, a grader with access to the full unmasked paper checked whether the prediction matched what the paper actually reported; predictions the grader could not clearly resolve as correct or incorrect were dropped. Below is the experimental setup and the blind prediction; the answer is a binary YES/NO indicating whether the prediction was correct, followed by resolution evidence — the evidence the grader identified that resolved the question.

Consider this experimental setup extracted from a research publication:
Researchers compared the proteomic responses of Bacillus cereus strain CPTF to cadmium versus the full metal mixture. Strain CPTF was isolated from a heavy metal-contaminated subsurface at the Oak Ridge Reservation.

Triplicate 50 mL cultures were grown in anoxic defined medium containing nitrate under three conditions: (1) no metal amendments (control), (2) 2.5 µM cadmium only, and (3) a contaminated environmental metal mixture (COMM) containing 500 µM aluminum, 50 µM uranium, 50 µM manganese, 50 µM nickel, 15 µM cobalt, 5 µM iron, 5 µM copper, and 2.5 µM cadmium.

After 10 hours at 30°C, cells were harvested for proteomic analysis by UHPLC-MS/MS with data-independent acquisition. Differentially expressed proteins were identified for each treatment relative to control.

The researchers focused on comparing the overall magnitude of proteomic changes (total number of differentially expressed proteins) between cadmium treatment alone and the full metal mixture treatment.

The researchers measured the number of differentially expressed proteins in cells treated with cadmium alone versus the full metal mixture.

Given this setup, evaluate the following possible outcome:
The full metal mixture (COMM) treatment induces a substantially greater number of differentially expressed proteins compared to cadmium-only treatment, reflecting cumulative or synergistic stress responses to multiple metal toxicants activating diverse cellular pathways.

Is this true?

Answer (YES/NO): YES